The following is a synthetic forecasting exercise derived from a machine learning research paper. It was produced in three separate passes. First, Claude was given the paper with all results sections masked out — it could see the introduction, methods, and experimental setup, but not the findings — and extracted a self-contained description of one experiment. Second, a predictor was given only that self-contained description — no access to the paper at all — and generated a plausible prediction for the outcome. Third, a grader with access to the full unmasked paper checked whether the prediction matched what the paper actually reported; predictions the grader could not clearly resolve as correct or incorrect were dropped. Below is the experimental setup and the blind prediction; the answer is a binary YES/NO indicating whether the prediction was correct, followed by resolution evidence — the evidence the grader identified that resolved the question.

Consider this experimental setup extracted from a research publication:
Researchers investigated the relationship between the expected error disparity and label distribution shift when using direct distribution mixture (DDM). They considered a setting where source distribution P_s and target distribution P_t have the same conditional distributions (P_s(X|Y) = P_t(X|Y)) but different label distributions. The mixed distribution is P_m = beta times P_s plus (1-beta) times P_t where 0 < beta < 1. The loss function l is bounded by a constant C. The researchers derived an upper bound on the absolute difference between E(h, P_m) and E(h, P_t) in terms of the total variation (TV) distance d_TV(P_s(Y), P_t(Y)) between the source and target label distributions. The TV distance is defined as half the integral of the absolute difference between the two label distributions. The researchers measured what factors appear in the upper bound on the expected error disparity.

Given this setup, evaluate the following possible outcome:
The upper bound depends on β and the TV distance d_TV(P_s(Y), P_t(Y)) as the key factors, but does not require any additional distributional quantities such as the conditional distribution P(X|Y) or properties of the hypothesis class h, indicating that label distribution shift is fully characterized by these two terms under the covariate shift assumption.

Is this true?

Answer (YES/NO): NO